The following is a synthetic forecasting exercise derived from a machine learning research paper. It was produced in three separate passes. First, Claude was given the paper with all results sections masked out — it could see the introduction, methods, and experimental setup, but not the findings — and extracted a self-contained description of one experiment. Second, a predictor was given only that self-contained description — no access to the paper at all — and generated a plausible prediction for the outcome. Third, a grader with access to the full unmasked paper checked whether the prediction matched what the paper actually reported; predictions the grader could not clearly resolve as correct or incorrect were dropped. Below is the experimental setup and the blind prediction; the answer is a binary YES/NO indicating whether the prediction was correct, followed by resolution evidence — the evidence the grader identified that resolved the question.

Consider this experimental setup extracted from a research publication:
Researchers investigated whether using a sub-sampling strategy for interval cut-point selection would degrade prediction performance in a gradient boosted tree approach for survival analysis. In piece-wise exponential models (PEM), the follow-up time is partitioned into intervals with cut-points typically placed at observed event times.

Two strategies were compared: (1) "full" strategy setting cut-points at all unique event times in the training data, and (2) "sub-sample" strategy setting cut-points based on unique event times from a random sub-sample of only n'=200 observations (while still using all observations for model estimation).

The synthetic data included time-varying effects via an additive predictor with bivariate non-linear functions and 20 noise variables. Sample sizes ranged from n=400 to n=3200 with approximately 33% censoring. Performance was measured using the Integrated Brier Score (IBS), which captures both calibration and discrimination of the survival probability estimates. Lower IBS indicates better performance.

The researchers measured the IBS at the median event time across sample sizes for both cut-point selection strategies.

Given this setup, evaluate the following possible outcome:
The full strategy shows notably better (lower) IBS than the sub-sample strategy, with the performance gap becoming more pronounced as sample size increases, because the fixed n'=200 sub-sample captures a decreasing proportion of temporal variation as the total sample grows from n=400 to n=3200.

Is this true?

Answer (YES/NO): NO